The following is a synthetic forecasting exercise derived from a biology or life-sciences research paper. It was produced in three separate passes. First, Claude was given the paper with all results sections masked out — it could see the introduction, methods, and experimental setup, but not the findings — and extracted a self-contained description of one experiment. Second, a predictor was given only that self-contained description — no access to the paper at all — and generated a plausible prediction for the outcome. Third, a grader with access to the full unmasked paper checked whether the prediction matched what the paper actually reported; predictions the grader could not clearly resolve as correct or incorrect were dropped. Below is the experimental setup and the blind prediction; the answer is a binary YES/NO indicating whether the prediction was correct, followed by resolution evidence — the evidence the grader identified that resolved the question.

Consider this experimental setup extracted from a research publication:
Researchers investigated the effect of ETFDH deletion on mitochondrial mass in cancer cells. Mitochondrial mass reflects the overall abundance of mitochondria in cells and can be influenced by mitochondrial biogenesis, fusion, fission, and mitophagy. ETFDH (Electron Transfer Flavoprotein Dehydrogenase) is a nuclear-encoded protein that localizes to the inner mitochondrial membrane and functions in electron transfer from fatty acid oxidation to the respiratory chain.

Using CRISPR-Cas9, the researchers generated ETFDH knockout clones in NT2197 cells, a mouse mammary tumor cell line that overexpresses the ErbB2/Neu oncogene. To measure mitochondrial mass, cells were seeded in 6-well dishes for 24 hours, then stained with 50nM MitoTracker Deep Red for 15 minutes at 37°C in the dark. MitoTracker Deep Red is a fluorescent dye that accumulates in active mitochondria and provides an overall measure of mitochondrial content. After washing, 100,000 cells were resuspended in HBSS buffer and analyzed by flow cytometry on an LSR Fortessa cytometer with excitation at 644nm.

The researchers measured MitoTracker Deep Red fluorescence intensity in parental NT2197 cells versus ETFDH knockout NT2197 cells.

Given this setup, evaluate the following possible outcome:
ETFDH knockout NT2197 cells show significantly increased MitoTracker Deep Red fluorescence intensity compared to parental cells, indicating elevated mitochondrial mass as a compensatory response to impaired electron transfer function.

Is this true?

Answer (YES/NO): YES